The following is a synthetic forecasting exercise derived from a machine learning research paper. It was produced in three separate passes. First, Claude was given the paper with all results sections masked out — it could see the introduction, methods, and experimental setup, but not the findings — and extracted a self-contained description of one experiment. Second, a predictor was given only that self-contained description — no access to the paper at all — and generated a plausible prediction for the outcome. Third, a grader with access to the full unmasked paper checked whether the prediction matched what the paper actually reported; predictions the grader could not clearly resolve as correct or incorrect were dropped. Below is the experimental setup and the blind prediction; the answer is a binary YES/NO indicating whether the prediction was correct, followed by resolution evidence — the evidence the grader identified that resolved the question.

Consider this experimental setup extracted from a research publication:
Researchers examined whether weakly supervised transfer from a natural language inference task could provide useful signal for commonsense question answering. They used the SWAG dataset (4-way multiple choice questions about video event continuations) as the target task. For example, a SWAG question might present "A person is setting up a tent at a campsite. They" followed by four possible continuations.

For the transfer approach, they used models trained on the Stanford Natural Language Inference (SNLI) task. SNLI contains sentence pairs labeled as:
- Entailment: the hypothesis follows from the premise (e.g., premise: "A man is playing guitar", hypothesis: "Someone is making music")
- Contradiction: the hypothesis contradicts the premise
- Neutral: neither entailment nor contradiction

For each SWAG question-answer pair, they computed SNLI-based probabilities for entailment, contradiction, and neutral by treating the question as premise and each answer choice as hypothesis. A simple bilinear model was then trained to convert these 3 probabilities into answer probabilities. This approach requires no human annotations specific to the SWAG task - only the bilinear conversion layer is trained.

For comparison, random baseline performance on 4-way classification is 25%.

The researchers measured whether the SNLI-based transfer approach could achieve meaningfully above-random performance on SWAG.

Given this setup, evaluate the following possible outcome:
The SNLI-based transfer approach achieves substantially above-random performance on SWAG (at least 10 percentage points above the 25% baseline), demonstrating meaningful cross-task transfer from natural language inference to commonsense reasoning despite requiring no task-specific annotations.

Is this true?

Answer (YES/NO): YES